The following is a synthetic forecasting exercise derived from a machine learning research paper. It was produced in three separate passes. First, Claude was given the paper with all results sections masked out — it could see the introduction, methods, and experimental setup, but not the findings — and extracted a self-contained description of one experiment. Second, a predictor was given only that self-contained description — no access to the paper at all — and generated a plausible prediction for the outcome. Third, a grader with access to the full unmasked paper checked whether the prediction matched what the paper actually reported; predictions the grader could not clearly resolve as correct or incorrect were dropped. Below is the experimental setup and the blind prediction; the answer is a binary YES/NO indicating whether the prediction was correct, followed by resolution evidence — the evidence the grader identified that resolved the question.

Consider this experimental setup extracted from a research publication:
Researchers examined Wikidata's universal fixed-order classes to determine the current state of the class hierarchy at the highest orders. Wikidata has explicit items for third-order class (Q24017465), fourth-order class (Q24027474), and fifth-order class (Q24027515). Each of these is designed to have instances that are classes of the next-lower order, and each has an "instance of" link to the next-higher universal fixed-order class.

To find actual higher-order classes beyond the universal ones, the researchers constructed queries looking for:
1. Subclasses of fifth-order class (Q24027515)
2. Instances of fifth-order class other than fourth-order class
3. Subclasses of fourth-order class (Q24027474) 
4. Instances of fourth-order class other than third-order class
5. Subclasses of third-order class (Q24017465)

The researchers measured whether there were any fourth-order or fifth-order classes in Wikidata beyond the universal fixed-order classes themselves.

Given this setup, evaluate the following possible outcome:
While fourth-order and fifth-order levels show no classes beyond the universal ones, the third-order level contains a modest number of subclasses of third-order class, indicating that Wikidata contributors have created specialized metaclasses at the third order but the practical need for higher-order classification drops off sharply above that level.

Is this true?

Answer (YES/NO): NO